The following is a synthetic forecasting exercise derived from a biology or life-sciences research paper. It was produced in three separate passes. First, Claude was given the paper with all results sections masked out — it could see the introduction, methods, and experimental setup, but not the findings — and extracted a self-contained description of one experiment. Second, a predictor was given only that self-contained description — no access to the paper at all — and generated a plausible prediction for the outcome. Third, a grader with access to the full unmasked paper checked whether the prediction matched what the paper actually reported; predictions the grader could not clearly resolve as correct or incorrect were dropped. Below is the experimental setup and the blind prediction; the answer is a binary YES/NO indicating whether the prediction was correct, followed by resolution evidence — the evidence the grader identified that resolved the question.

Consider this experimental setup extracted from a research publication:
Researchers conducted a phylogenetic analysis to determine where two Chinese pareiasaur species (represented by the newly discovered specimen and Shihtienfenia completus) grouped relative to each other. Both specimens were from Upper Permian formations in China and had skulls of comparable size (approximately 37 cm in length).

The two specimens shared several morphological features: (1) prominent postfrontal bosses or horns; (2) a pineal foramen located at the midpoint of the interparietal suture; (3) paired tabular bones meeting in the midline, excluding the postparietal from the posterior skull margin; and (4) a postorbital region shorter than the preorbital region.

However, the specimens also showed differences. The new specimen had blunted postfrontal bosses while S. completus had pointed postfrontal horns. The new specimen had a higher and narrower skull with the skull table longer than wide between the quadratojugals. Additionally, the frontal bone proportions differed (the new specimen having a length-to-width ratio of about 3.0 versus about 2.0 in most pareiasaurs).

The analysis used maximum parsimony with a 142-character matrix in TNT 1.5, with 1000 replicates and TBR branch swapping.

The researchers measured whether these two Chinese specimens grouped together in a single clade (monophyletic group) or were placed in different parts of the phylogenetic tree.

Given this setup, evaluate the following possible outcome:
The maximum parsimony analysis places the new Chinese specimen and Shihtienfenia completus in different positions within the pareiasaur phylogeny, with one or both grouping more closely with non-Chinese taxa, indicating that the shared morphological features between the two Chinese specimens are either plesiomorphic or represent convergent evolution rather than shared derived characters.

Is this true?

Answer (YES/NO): NO